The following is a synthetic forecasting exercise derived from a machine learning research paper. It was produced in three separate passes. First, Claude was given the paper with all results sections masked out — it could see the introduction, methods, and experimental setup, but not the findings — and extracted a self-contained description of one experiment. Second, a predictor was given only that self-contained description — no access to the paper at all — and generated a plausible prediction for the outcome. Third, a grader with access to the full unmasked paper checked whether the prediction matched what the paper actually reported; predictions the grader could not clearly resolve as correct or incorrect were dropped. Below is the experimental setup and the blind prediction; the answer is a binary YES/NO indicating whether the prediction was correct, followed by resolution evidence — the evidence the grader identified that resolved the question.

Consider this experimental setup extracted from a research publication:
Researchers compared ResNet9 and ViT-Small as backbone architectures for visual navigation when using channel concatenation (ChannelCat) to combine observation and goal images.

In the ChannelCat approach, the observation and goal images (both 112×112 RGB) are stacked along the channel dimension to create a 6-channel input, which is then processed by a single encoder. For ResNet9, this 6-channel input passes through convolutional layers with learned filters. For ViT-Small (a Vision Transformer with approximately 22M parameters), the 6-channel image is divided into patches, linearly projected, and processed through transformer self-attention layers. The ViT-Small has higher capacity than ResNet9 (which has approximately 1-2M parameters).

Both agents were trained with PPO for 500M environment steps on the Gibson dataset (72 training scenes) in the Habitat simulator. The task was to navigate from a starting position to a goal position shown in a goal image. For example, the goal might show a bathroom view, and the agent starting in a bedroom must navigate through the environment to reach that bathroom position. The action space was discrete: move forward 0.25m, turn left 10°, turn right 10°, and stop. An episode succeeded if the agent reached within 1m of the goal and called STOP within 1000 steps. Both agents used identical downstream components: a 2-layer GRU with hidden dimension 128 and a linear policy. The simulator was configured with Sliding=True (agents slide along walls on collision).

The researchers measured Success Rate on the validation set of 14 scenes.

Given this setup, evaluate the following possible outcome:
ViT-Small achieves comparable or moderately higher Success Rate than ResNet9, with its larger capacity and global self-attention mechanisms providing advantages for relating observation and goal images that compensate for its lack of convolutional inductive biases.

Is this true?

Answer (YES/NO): NO